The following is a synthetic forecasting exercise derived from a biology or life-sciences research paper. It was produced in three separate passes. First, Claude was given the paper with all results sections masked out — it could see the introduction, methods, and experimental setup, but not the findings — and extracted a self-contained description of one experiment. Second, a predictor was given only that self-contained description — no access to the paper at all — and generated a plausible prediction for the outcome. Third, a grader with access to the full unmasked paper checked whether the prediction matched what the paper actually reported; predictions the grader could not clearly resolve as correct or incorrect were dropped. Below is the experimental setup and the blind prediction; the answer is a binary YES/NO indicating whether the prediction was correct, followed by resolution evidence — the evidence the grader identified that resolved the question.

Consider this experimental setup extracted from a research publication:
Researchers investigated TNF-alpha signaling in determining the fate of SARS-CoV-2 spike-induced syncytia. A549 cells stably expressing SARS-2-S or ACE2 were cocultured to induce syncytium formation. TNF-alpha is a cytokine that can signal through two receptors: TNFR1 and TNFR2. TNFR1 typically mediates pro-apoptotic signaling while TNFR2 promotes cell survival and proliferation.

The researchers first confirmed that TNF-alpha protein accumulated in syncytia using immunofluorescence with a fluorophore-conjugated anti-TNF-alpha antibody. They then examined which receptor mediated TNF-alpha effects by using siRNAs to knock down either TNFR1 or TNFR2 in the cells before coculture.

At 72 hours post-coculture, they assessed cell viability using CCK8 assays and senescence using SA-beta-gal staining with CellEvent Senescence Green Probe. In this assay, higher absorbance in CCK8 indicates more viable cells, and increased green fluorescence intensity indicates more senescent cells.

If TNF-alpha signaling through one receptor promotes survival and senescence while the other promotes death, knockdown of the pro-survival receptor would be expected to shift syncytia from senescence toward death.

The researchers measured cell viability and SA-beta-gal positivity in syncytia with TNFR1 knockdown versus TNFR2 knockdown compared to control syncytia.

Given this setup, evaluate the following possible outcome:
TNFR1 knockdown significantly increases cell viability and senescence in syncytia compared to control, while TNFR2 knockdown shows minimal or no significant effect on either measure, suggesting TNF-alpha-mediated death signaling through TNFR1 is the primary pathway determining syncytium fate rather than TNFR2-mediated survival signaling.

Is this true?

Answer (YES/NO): NO